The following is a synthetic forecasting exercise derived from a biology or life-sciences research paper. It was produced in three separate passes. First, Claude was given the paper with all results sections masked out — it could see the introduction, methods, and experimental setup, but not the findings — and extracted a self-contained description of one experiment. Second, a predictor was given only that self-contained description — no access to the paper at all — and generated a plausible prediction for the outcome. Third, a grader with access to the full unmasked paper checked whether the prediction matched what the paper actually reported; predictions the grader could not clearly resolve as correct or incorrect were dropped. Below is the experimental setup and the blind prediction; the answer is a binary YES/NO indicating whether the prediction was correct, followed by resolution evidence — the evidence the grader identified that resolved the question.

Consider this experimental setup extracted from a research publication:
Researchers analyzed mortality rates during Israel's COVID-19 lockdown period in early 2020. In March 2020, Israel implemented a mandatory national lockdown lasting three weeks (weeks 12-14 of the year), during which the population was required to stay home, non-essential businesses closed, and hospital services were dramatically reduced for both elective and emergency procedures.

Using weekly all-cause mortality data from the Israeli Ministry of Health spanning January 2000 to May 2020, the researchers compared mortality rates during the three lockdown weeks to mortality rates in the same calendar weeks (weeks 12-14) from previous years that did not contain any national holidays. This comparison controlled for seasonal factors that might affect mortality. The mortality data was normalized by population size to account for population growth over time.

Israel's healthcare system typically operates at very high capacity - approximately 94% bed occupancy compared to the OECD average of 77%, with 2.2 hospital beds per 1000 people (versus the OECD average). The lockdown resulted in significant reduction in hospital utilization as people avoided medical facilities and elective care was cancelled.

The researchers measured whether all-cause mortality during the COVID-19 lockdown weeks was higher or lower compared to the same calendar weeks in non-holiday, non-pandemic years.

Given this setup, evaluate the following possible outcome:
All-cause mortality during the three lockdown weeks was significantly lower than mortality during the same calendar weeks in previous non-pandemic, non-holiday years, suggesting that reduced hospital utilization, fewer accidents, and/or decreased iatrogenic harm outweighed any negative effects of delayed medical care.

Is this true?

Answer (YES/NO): YES